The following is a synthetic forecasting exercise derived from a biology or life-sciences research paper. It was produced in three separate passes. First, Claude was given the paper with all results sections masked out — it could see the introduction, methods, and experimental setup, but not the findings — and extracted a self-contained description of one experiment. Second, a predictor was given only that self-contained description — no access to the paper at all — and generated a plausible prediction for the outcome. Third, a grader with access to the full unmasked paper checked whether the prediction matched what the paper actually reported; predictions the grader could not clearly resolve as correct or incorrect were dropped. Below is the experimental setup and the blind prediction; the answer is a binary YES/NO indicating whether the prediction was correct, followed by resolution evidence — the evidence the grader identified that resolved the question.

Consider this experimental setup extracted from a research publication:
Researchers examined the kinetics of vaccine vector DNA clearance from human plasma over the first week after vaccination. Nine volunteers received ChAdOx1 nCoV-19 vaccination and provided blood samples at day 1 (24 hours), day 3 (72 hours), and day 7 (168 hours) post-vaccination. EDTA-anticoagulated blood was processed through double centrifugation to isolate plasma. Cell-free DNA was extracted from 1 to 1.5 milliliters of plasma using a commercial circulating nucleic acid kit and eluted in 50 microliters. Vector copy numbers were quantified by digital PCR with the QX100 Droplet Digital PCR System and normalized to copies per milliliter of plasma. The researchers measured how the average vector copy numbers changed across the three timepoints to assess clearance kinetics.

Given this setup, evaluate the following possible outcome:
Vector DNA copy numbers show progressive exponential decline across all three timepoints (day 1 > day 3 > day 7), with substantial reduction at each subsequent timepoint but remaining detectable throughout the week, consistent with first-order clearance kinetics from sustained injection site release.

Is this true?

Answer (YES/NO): NO